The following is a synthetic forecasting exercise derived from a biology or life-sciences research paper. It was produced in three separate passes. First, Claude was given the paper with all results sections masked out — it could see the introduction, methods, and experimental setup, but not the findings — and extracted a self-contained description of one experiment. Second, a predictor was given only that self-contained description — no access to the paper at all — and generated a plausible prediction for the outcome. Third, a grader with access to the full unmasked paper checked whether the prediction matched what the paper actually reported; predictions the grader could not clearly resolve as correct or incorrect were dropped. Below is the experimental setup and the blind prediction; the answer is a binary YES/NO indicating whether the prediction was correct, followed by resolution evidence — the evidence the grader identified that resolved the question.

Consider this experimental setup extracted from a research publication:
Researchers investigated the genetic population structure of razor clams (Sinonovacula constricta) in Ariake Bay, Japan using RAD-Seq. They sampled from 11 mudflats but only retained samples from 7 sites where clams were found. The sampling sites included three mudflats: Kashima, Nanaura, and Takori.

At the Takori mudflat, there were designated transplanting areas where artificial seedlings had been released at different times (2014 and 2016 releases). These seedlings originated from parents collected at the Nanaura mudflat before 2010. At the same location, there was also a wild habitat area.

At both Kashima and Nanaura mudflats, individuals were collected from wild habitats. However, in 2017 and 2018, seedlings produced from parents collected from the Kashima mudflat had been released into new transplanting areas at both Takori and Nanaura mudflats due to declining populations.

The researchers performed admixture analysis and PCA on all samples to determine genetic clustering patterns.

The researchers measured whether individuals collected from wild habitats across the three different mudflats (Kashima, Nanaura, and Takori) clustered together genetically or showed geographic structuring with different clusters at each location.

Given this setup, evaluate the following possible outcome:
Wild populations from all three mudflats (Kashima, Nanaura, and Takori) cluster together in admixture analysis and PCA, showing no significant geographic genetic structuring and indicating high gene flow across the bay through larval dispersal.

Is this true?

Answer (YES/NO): NO